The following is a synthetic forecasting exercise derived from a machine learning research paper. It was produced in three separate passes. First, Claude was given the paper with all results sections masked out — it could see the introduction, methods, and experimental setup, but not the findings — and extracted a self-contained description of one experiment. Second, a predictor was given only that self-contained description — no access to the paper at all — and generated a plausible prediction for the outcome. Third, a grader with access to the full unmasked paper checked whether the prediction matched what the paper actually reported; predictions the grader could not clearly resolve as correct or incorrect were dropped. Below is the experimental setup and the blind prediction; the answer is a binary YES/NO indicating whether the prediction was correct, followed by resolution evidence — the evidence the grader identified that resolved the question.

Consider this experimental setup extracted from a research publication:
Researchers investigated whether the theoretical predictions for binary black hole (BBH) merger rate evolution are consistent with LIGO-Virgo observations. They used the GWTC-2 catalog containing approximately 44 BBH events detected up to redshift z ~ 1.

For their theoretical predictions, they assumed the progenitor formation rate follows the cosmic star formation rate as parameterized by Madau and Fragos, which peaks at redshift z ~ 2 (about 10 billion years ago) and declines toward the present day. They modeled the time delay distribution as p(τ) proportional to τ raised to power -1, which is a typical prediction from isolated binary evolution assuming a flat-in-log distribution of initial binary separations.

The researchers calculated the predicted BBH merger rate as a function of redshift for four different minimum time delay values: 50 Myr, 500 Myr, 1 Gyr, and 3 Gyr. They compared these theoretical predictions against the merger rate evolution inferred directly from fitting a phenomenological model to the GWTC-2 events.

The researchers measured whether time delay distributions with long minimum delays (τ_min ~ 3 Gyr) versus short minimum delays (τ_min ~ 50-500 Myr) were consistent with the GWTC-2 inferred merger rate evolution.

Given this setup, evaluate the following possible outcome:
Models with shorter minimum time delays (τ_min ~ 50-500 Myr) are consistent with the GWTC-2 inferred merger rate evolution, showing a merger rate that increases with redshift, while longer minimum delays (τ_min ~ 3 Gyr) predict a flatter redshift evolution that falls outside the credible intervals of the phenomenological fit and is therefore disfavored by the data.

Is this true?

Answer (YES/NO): YES